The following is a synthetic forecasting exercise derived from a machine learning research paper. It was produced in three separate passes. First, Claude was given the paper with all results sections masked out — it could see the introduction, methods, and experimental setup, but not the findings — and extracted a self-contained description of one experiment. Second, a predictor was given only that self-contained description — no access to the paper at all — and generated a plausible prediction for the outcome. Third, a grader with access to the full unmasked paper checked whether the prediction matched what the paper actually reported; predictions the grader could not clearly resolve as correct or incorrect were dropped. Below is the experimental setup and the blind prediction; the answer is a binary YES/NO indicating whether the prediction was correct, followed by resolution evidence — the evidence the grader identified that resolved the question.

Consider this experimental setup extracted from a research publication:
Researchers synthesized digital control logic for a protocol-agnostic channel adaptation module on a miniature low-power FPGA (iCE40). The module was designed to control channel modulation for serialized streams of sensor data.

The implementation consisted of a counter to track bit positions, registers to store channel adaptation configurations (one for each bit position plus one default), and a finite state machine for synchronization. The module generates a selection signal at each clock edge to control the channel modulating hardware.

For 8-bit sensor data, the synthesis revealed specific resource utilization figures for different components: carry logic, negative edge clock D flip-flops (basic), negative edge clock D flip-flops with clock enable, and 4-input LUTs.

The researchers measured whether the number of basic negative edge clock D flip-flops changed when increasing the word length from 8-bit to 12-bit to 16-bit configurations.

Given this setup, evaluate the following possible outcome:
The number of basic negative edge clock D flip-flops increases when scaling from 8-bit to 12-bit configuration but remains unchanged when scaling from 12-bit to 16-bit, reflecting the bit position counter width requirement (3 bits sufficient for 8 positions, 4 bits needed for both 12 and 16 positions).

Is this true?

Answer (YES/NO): NO